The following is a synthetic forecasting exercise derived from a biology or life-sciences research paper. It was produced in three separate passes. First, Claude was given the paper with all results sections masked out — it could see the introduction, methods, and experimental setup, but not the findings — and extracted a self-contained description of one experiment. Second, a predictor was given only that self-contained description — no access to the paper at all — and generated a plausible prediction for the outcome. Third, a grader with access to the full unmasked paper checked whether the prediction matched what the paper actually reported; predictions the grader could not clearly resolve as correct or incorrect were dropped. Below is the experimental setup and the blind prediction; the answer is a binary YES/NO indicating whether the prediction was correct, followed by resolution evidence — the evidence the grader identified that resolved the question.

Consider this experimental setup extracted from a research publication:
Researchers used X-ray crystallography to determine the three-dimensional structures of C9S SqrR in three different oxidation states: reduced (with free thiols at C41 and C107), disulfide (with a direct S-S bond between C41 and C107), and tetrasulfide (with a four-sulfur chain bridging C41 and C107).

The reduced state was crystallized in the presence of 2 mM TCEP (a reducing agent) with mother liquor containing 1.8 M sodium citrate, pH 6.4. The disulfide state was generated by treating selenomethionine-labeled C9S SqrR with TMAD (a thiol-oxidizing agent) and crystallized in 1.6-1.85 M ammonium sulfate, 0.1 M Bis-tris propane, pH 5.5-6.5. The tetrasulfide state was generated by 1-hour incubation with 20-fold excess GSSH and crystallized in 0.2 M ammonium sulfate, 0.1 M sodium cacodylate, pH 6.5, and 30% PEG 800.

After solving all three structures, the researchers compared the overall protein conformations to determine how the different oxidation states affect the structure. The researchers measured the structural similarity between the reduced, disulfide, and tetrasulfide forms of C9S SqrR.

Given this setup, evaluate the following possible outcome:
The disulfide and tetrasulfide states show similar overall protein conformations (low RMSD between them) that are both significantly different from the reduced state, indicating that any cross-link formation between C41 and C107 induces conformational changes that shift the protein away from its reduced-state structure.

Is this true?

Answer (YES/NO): NO